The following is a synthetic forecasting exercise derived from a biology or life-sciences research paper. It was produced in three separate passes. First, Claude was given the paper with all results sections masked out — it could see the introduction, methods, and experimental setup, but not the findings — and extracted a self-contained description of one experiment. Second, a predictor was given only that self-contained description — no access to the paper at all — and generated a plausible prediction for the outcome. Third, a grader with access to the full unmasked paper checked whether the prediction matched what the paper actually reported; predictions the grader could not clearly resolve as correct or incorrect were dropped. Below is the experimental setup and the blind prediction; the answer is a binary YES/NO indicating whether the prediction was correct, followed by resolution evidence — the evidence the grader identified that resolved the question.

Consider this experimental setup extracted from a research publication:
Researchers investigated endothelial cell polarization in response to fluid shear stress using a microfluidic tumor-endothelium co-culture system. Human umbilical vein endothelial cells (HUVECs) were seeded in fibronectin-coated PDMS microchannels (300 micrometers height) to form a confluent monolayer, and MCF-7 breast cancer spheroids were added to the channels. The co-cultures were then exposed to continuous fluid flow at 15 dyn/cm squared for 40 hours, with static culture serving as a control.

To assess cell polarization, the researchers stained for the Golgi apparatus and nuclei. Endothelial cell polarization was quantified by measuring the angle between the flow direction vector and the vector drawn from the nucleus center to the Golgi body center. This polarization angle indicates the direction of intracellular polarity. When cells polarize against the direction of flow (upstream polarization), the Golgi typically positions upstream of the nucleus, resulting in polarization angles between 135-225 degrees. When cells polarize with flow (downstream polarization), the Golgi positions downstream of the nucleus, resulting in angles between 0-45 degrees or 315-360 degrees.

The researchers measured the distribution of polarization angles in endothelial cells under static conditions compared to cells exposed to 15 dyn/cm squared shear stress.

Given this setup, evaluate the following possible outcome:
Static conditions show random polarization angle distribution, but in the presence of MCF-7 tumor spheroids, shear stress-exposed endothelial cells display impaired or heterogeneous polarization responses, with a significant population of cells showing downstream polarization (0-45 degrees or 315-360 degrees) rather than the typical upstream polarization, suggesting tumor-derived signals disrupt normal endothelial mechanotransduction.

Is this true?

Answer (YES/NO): NO